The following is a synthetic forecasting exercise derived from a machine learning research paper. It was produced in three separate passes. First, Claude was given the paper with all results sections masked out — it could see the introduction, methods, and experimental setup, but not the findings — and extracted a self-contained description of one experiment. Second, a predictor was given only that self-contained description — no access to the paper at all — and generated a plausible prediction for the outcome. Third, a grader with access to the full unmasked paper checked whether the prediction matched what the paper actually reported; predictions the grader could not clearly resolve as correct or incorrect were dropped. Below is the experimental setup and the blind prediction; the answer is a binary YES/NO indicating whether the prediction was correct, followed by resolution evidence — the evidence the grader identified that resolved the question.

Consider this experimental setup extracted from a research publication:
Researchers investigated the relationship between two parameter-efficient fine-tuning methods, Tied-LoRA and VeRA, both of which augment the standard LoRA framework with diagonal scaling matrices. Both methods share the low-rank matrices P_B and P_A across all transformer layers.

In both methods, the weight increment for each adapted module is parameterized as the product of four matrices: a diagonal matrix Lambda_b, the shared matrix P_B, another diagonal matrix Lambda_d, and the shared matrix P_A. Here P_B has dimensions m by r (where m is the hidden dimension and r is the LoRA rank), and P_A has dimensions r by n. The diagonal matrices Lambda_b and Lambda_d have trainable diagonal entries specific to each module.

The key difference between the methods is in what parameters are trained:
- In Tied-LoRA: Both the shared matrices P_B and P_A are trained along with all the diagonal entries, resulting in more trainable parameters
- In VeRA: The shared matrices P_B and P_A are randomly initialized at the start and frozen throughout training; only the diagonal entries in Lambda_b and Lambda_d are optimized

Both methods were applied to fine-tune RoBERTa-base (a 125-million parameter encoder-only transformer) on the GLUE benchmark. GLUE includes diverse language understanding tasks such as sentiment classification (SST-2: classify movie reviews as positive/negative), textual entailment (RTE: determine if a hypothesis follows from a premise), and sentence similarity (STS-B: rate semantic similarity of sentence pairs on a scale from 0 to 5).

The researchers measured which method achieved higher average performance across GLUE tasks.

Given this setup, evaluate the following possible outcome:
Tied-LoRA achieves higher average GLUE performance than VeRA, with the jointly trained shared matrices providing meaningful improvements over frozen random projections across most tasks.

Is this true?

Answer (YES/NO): NO